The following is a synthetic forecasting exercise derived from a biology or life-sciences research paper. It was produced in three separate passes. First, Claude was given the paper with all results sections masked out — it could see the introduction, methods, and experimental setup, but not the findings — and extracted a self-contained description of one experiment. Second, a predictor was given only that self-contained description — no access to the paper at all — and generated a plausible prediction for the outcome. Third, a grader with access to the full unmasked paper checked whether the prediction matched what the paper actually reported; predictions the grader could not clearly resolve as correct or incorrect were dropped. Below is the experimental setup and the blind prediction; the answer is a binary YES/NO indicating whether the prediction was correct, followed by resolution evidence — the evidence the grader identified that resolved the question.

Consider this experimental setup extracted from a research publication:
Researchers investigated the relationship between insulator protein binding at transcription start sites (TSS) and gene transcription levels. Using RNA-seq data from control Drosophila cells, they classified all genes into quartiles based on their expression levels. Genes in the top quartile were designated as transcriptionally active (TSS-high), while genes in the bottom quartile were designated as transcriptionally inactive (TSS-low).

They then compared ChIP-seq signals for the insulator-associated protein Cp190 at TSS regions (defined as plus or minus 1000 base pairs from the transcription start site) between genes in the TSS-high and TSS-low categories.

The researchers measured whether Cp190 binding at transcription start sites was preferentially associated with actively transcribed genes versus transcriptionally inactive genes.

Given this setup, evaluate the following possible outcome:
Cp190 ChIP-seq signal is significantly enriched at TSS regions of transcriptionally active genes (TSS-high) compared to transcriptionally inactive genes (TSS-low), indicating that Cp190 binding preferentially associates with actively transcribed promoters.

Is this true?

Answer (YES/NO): YES